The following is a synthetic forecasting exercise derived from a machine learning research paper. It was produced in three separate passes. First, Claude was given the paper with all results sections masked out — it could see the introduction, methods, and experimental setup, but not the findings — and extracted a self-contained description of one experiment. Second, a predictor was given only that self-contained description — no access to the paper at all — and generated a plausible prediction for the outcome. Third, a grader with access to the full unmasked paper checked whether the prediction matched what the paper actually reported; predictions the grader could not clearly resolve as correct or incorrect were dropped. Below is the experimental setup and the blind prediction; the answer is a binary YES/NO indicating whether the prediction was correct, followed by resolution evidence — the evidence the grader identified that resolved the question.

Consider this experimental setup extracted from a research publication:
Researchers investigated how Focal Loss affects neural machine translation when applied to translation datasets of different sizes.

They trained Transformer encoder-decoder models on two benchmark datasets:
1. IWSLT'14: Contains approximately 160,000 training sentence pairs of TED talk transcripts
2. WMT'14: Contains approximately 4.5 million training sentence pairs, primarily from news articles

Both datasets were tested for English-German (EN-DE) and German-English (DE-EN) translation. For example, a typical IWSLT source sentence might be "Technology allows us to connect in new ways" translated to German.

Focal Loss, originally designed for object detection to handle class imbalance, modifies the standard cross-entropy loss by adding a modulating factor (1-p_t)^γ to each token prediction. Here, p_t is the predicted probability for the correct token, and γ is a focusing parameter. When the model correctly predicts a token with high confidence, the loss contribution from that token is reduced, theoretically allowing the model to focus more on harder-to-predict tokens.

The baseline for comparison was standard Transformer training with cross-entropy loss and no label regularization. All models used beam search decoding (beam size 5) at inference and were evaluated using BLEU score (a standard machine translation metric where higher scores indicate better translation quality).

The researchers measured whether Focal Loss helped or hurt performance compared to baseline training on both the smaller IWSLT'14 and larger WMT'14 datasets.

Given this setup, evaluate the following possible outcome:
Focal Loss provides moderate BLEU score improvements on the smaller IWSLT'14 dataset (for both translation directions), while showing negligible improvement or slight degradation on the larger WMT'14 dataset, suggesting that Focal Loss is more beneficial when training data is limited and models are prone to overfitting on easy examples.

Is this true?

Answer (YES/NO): NO